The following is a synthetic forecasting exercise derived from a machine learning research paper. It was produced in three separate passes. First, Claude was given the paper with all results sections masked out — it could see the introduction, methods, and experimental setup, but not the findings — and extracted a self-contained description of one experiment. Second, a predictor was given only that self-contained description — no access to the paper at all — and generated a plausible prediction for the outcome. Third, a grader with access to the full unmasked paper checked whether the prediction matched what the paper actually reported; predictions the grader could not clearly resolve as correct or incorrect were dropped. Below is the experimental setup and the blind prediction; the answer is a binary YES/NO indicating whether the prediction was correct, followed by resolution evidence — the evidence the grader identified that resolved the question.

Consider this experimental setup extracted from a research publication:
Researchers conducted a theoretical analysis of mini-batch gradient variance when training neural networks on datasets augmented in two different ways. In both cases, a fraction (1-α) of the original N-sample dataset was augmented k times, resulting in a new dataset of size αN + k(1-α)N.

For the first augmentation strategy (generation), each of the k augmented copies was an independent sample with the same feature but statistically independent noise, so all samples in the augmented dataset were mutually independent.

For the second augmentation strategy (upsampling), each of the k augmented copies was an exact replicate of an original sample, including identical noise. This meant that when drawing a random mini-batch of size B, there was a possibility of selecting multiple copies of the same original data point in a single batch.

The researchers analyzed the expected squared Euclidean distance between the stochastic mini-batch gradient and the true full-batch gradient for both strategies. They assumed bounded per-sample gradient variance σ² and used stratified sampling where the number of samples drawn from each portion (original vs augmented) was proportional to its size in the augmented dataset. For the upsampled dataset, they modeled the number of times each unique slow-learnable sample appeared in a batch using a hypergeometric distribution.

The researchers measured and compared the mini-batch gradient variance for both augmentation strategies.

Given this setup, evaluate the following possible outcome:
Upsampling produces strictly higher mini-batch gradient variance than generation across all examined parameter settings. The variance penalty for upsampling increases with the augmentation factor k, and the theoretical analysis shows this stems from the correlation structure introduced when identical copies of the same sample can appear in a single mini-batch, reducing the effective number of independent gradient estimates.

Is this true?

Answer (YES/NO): NO